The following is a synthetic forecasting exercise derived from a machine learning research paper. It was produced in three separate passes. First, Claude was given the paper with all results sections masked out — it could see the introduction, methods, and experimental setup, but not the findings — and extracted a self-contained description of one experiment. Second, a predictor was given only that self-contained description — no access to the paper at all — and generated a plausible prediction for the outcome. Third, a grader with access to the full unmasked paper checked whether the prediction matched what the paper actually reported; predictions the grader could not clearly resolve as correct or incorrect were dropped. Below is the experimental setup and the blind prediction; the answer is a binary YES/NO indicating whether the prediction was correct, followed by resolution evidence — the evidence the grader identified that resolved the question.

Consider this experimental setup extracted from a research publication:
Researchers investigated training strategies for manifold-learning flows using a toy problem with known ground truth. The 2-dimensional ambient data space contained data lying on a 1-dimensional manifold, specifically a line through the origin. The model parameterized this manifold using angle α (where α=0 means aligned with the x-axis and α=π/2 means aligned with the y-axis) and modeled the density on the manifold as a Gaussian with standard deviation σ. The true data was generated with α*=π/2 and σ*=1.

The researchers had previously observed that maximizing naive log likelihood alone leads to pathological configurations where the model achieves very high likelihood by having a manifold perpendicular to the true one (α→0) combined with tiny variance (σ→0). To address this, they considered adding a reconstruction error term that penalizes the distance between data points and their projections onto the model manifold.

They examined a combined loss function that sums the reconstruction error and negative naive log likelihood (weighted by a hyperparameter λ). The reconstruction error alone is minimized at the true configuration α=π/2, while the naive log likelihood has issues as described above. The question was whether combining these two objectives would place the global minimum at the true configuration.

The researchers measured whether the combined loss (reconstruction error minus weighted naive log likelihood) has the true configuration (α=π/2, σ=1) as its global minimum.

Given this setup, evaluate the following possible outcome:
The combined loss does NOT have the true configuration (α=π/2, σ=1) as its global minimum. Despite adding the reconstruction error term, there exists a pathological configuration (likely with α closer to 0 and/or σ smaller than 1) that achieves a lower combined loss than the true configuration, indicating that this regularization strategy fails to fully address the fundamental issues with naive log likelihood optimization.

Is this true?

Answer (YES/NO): YES